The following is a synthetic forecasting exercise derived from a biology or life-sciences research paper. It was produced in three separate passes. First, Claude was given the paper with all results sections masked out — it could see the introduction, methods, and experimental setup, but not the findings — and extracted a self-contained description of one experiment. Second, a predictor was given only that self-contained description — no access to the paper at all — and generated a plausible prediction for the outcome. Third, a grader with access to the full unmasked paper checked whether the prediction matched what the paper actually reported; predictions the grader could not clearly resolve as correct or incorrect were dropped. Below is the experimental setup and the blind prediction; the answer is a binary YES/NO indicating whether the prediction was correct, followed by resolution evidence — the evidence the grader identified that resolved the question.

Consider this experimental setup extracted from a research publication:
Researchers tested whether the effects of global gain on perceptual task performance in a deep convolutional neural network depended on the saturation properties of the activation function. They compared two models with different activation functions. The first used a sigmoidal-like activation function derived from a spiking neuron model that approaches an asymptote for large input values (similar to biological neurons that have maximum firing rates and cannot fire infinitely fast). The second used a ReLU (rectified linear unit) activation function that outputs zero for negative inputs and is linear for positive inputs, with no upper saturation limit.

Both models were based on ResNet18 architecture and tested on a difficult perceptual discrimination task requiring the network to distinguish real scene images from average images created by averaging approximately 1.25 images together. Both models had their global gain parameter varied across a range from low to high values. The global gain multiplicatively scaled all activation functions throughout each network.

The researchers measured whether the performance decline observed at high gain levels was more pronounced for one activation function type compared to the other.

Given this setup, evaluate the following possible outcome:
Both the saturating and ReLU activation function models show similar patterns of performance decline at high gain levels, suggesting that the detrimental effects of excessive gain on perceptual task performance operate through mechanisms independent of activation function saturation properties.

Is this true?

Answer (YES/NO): YES